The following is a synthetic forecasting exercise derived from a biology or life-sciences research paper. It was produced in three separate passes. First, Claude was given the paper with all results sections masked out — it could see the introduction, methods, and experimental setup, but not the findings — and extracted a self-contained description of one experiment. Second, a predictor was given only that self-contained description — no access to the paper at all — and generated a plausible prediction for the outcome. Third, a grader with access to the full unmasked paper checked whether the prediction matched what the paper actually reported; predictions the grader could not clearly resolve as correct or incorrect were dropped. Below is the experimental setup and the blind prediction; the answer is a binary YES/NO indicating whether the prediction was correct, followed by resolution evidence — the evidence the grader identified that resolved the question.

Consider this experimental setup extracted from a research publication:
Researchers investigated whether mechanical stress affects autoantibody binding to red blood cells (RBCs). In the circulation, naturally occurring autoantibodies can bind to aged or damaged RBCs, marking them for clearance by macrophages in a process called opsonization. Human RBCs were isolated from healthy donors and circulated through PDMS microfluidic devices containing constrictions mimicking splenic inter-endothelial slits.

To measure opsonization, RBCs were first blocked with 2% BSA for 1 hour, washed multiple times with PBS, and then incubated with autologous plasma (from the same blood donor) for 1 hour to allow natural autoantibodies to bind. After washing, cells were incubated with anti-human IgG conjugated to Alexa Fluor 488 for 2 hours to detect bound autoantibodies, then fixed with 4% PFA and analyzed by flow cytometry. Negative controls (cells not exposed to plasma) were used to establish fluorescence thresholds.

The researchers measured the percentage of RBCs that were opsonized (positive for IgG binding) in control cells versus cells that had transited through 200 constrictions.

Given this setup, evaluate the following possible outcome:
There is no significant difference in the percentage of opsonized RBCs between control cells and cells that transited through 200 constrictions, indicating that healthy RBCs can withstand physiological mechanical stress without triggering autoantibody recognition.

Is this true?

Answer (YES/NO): NO